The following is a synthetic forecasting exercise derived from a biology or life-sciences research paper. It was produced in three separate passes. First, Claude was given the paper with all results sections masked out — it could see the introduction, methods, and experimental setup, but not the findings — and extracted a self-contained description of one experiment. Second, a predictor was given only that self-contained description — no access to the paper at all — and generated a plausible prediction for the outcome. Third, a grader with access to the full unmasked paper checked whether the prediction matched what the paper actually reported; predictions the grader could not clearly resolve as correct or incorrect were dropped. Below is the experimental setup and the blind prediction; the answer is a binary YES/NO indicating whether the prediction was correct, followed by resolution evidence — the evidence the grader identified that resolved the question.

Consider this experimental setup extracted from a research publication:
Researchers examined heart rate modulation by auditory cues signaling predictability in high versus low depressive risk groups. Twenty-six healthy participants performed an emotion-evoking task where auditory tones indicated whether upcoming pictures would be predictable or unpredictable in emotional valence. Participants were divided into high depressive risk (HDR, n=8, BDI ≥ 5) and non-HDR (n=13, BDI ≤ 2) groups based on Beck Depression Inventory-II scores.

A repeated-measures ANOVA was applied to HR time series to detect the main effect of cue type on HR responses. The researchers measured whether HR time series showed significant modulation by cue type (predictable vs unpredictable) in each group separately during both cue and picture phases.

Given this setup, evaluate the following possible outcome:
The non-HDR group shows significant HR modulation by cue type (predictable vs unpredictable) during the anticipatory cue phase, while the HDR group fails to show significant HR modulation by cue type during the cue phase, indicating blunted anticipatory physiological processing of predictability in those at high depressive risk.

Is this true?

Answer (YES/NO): YES